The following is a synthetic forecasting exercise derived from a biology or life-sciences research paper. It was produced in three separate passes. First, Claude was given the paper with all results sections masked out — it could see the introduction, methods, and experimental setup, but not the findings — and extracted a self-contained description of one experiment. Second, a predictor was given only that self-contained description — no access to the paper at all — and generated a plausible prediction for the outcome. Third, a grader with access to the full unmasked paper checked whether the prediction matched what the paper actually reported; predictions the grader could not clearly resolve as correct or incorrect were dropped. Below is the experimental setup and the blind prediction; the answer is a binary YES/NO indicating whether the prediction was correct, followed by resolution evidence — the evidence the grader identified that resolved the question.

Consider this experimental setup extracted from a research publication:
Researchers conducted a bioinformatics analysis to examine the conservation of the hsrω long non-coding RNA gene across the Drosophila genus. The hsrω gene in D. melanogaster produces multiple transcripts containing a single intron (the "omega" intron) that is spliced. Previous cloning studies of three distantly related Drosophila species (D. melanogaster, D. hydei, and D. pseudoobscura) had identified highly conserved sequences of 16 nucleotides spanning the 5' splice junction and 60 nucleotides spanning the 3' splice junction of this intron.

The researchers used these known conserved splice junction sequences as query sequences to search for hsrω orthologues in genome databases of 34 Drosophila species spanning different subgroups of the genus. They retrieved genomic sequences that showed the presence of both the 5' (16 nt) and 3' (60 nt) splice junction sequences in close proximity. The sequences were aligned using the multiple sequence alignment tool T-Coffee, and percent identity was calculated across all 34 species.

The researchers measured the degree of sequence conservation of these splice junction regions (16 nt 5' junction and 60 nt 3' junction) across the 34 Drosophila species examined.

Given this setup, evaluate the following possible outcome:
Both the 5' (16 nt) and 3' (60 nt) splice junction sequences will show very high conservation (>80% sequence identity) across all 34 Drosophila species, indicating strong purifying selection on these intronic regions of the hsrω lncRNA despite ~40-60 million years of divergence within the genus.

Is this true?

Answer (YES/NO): YES